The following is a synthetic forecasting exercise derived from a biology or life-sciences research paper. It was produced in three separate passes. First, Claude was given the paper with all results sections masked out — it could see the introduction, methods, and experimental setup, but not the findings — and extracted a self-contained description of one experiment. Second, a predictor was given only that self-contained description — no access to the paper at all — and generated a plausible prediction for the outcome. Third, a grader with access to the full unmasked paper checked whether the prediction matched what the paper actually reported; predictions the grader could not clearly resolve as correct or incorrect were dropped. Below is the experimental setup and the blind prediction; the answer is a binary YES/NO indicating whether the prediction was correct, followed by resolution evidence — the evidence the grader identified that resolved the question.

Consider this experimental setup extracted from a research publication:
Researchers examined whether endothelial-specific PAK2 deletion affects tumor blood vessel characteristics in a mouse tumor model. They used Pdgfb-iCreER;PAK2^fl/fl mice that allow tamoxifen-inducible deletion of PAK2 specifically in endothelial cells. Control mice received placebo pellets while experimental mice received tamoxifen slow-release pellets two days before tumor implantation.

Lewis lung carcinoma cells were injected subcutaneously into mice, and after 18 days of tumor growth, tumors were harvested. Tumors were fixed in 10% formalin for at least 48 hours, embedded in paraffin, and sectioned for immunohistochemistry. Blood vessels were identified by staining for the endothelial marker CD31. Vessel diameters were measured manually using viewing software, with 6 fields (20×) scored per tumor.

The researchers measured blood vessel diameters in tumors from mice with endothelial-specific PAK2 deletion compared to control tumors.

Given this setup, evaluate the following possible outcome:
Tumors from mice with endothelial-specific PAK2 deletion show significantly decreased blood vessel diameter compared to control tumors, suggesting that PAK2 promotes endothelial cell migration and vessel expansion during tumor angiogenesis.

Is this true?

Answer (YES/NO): NO